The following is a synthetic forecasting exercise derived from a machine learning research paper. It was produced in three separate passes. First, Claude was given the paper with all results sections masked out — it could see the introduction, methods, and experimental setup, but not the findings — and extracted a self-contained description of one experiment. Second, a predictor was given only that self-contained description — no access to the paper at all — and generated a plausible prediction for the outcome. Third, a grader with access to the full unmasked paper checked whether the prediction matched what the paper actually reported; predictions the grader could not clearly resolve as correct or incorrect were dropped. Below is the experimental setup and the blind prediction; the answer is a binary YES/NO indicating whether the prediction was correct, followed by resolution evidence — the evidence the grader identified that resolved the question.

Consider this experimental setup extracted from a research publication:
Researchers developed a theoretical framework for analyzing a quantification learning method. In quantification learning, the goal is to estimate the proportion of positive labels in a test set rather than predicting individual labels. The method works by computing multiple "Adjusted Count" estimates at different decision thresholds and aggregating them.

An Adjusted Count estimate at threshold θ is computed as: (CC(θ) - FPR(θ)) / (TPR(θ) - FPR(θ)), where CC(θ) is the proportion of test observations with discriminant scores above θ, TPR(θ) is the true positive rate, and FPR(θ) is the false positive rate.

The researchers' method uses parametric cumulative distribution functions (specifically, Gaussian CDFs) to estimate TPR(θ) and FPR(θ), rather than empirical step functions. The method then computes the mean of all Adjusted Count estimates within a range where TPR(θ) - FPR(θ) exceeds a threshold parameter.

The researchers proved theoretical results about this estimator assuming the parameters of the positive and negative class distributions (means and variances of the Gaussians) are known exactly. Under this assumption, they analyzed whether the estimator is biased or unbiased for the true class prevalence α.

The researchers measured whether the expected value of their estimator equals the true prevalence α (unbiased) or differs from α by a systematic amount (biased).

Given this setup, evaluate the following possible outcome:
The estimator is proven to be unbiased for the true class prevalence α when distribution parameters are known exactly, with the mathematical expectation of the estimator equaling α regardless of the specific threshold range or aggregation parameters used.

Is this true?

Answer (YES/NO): YES